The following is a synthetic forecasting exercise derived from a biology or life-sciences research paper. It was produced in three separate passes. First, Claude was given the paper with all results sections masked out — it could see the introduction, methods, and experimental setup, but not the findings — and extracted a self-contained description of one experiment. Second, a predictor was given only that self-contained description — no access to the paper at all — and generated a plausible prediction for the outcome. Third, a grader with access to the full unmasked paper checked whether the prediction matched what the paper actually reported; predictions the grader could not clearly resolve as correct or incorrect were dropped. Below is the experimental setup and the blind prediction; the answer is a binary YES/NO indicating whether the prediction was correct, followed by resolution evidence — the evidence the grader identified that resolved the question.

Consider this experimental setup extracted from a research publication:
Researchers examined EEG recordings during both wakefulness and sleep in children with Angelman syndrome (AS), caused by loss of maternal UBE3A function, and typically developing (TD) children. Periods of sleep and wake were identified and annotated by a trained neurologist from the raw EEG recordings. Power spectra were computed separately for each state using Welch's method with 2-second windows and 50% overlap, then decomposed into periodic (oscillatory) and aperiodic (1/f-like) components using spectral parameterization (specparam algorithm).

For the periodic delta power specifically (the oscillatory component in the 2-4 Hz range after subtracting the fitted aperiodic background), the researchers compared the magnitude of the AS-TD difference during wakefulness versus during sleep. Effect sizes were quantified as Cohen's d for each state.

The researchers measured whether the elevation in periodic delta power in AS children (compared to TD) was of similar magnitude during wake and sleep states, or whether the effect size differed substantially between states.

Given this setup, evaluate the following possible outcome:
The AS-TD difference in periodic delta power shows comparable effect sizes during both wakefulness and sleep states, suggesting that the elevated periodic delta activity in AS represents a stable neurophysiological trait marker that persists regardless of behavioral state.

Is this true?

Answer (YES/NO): YES